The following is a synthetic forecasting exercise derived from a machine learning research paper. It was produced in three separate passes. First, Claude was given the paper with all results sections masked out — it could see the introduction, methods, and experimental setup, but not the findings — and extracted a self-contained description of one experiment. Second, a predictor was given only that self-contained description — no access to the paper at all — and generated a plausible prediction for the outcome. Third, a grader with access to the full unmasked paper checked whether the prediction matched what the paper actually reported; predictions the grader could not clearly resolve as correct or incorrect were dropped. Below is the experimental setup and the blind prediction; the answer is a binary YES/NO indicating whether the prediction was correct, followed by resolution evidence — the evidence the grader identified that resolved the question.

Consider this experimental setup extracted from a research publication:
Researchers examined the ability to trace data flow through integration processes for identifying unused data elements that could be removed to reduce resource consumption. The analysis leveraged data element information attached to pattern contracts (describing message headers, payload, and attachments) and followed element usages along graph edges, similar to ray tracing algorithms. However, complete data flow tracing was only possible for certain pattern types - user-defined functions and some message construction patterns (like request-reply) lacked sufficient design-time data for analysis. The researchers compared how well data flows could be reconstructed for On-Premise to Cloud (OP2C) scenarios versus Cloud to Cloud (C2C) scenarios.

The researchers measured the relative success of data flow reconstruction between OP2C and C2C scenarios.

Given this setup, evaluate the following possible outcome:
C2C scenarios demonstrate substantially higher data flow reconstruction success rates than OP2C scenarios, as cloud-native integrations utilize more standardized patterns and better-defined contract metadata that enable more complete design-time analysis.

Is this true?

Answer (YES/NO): NO